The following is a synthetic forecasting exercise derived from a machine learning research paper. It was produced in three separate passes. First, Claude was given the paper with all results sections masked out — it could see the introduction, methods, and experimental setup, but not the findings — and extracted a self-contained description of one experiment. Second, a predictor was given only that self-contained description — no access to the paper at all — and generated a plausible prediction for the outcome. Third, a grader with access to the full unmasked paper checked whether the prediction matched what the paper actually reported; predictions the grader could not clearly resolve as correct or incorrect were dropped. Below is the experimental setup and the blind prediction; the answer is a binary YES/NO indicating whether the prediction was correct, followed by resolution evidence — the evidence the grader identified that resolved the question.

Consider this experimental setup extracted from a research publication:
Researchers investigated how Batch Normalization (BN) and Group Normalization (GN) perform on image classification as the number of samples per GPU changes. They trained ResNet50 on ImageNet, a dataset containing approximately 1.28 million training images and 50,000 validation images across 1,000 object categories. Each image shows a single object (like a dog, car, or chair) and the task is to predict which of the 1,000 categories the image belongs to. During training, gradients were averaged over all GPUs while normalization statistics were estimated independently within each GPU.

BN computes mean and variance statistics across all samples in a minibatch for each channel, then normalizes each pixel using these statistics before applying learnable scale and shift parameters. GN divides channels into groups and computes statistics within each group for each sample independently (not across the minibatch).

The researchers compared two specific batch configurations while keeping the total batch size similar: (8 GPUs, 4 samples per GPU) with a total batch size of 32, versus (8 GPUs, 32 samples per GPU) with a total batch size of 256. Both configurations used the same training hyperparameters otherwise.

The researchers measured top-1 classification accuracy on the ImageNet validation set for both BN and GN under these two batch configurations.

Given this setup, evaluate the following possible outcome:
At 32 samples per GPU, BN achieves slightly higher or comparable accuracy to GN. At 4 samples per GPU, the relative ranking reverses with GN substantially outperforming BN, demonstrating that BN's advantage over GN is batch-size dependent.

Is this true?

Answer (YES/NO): YES